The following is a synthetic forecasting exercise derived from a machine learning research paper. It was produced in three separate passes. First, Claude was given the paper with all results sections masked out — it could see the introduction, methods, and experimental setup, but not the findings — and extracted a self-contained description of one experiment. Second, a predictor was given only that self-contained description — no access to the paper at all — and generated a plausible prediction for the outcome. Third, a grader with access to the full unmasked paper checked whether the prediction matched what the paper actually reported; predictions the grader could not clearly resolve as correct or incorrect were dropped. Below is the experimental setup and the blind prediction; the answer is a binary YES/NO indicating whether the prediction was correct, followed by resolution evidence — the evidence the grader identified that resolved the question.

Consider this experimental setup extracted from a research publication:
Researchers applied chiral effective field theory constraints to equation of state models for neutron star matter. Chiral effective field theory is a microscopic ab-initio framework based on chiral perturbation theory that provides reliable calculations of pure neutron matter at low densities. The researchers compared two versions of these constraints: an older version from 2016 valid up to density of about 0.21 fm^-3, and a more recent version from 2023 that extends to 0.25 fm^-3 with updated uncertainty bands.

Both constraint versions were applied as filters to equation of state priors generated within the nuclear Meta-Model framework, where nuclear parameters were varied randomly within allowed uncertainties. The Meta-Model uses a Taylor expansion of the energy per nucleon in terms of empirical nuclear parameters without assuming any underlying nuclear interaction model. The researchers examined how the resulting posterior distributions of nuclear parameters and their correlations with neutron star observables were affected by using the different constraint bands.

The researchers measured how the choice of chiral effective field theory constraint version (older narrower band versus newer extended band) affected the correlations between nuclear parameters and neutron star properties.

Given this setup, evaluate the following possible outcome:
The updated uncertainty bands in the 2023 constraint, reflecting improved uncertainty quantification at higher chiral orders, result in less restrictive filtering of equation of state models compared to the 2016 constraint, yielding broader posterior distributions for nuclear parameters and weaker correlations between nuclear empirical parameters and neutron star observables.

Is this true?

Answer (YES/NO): NO